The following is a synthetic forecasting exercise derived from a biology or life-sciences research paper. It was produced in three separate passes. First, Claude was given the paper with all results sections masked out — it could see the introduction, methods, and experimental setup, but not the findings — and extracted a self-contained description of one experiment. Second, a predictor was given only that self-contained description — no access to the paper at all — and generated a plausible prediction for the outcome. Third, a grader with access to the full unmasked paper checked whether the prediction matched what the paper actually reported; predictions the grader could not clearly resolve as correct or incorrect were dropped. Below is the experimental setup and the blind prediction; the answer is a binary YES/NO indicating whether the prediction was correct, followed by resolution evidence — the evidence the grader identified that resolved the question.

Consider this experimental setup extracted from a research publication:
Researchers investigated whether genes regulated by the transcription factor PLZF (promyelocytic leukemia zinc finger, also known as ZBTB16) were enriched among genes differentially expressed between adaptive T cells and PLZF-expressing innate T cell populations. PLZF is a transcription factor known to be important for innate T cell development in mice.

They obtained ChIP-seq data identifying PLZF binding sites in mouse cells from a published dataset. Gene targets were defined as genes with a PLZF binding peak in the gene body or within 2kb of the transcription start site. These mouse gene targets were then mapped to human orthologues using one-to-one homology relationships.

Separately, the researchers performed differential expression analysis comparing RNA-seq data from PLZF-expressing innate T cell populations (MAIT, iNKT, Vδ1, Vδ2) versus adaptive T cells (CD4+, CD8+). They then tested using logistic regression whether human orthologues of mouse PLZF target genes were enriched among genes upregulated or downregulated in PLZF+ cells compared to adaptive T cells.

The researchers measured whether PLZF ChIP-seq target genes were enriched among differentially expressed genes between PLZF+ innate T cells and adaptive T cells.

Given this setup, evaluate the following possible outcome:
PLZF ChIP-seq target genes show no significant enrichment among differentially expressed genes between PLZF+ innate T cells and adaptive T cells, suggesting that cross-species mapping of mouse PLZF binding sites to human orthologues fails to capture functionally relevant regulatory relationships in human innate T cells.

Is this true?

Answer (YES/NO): NO